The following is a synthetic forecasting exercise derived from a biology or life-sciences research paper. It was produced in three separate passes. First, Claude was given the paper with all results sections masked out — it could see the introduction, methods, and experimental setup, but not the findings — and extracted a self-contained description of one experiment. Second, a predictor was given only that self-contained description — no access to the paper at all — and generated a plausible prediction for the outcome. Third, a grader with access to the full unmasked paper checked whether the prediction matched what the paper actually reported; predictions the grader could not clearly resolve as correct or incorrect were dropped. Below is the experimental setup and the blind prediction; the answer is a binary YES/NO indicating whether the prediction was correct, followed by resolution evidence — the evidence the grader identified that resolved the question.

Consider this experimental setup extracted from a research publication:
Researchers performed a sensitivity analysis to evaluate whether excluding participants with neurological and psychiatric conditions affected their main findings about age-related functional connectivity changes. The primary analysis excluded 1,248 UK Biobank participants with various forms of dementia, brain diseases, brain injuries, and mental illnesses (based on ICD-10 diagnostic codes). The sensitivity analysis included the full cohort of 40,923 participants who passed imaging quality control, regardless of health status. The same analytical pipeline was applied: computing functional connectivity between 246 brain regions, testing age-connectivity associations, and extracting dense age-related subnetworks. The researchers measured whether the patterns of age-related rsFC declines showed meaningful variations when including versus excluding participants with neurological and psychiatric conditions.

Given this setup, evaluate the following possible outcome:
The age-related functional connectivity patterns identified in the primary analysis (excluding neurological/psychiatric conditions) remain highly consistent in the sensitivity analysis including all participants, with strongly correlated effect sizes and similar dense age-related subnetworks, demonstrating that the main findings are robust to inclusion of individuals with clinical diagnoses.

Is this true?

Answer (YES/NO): YES